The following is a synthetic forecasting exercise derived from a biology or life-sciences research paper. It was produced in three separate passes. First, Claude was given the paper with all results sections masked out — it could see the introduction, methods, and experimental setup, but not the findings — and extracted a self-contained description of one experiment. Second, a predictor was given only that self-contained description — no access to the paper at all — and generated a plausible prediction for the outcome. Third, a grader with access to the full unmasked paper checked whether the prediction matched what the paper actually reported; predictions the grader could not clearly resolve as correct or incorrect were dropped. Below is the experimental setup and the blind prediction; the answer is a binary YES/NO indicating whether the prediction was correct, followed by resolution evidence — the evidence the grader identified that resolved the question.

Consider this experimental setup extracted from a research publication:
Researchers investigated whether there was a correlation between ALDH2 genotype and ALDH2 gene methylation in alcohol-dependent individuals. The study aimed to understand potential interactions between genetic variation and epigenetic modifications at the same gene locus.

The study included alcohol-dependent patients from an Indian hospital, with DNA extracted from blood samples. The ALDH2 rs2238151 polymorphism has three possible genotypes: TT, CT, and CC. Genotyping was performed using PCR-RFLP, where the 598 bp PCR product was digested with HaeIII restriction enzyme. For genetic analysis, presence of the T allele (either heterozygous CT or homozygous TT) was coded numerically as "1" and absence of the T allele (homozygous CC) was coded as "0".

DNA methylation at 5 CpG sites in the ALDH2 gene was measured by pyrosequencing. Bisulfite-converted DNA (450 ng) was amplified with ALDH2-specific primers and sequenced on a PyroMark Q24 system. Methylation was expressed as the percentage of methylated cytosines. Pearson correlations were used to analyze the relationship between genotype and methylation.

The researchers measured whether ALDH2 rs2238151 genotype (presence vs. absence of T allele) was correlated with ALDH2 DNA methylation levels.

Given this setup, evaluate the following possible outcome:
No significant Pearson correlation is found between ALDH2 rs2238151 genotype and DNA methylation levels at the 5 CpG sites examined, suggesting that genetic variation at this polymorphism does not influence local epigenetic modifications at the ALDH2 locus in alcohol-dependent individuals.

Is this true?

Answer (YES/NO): NO